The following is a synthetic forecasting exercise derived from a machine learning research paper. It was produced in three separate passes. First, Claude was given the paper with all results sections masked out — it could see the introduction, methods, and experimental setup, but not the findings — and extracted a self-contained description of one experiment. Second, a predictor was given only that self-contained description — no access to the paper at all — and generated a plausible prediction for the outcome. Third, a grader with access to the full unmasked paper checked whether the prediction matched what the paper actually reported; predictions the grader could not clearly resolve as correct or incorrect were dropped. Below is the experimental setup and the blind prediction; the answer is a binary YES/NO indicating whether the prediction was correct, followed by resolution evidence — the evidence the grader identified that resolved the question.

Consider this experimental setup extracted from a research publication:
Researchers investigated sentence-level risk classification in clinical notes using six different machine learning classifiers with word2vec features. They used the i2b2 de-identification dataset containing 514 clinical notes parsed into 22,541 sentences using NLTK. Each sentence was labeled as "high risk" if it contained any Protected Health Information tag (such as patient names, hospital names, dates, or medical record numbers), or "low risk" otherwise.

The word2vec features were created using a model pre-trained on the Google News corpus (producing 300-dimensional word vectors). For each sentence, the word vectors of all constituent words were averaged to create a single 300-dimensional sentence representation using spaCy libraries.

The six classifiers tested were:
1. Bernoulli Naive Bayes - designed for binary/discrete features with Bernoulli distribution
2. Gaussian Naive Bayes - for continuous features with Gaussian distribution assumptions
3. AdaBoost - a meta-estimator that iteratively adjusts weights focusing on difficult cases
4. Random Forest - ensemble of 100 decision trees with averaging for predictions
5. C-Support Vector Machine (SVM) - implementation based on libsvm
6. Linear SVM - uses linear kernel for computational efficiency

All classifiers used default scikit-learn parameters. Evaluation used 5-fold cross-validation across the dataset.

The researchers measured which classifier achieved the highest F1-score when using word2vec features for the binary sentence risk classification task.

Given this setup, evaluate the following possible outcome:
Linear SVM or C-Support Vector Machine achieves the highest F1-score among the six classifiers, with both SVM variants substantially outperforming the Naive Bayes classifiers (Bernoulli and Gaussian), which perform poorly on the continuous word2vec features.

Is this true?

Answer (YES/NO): NO